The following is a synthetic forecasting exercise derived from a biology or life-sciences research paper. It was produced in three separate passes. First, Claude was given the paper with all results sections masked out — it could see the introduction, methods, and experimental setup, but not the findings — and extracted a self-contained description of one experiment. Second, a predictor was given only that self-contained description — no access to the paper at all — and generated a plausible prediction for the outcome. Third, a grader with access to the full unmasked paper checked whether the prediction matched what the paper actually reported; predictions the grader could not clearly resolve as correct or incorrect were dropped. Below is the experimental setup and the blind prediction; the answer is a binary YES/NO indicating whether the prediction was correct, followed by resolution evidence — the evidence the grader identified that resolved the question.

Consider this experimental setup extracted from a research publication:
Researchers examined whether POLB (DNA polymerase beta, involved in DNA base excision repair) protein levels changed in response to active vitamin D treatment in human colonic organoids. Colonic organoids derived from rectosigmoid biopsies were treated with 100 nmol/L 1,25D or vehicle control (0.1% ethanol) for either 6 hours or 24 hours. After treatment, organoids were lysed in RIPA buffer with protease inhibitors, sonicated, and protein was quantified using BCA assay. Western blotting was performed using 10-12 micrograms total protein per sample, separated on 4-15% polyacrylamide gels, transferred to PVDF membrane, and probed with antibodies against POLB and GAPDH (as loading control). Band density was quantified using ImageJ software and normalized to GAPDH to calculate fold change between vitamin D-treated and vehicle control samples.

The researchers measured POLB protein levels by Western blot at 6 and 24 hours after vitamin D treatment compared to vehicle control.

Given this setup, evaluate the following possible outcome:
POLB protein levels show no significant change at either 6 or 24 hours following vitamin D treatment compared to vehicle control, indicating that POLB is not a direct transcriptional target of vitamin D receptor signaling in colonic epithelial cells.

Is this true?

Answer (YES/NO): NO